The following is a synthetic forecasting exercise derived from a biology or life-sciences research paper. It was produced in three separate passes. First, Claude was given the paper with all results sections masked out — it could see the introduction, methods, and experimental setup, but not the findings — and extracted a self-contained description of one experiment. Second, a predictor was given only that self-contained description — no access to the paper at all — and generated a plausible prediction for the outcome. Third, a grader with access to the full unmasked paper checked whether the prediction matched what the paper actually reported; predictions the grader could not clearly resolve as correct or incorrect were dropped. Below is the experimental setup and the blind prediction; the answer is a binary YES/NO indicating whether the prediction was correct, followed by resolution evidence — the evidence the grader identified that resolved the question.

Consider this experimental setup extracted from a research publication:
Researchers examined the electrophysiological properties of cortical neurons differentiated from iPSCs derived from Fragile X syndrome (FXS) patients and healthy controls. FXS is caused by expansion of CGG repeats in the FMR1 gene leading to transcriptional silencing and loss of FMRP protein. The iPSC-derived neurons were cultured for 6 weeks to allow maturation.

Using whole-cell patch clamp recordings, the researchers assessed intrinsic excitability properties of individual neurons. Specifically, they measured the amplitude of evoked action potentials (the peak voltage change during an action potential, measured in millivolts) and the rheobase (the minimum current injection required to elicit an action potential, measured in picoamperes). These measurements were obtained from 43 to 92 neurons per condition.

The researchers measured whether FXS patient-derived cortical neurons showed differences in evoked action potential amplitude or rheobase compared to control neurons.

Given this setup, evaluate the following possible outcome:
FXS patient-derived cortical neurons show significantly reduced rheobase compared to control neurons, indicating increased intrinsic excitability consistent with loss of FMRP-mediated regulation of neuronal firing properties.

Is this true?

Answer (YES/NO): NO